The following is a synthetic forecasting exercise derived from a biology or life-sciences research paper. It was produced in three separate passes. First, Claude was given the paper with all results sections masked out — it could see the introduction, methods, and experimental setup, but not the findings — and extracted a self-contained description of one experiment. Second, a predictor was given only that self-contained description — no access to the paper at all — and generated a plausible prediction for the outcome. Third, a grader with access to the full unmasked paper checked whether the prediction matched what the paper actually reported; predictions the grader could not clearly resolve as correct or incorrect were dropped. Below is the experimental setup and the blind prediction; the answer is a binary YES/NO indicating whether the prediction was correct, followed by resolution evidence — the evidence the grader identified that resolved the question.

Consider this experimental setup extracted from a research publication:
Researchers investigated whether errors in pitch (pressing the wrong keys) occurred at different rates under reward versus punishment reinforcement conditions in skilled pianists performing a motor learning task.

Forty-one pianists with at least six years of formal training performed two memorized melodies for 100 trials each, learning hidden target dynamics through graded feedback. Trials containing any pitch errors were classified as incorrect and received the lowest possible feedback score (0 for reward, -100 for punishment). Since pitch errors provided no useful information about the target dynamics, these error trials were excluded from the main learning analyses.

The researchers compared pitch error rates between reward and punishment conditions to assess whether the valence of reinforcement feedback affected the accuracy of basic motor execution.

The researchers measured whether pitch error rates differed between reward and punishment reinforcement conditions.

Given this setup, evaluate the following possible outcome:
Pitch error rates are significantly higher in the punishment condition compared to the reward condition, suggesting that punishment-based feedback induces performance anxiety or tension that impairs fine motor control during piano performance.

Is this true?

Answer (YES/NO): NO